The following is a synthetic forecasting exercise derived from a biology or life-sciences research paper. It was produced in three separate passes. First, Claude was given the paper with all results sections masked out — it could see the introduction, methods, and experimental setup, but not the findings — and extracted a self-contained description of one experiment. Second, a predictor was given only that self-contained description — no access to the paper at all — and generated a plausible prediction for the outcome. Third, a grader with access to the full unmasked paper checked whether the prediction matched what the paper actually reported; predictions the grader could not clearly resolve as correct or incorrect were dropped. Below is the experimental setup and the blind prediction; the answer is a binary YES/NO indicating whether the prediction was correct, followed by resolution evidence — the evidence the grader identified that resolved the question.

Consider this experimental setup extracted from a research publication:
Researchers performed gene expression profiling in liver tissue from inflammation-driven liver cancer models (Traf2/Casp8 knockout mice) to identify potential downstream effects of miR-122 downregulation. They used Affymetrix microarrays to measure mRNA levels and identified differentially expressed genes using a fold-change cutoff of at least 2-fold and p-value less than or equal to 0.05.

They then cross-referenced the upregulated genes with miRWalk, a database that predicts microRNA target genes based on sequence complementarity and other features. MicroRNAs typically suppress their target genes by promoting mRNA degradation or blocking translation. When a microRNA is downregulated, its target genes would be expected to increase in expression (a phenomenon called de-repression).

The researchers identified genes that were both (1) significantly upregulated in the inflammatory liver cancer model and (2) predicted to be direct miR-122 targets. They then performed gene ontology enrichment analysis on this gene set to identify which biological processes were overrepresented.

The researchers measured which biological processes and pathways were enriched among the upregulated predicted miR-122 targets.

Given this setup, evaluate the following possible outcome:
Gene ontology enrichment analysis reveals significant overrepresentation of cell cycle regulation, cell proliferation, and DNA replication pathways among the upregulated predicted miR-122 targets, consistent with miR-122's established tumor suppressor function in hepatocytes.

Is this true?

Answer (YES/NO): YES